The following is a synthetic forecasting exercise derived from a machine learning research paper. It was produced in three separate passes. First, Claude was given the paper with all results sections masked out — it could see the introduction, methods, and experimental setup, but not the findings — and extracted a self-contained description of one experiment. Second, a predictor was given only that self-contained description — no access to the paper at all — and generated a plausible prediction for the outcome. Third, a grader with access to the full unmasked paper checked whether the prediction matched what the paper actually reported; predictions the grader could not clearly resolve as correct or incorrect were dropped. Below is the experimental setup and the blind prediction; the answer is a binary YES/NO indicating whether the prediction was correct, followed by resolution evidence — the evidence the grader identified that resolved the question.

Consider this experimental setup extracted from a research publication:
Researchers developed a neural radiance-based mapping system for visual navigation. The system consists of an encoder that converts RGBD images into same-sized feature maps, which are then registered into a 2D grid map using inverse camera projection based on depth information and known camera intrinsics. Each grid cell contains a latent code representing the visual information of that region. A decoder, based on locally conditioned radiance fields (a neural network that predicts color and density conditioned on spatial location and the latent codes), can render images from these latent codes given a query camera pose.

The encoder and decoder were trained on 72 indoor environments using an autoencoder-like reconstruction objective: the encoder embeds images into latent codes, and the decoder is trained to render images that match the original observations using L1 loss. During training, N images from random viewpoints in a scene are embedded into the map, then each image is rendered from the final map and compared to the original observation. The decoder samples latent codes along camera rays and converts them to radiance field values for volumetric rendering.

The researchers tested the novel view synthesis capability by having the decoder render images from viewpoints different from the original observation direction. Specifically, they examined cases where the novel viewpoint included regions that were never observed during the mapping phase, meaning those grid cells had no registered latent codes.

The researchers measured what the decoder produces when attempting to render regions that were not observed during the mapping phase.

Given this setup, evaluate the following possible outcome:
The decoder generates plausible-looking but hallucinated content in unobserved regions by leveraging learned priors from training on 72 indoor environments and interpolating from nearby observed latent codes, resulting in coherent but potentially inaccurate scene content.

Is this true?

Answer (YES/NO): NO